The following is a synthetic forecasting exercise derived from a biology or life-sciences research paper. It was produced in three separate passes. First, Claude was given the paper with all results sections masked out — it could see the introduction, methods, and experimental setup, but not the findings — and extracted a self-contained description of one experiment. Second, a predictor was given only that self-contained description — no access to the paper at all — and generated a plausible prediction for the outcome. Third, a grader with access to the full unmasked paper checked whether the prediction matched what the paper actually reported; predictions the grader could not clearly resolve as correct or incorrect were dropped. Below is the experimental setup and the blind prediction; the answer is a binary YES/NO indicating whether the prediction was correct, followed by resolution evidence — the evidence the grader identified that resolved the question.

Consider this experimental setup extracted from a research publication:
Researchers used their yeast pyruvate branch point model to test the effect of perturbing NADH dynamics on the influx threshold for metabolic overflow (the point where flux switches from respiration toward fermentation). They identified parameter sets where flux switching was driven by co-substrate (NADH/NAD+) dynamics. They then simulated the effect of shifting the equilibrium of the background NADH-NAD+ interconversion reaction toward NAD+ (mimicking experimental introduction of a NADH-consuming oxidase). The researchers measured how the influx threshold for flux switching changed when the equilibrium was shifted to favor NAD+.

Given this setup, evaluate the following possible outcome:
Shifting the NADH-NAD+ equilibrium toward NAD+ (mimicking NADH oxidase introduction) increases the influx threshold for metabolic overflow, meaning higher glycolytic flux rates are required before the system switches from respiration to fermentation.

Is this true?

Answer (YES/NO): YES